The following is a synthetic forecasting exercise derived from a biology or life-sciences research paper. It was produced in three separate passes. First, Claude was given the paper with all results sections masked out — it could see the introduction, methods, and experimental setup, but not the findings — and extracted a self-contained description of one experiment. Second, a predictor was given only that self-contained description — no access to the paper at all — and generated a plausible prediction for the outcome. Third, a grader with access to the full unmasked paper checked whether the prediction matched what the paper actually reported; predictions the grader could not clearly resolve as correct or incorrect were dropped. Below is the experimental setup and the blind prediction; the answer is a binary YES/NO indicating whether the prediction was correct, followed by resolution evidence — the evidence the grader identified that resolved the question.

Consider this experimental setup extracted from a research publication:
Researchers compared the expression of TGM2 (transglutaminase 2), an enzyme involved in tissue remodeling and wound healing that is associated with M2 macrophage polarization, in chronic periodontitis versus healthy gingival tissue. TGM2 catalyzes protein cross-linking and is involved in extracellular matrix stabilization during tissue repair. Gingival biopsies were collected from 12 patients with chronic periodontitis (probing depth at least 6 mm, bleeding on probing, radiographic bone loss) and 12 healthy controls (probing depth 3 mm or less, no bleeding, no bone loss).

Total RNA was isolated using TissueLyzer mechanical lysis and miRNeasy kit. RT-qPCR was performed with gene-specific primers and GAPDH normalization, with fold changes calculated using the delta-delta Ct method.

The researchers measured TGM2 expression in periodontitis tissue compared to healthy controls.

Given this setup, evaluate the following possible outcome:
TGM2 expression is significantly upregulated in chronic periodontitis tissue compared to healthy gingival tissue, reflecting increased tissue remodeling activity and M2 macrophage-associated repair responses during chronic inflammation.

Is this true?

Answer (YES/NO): NO